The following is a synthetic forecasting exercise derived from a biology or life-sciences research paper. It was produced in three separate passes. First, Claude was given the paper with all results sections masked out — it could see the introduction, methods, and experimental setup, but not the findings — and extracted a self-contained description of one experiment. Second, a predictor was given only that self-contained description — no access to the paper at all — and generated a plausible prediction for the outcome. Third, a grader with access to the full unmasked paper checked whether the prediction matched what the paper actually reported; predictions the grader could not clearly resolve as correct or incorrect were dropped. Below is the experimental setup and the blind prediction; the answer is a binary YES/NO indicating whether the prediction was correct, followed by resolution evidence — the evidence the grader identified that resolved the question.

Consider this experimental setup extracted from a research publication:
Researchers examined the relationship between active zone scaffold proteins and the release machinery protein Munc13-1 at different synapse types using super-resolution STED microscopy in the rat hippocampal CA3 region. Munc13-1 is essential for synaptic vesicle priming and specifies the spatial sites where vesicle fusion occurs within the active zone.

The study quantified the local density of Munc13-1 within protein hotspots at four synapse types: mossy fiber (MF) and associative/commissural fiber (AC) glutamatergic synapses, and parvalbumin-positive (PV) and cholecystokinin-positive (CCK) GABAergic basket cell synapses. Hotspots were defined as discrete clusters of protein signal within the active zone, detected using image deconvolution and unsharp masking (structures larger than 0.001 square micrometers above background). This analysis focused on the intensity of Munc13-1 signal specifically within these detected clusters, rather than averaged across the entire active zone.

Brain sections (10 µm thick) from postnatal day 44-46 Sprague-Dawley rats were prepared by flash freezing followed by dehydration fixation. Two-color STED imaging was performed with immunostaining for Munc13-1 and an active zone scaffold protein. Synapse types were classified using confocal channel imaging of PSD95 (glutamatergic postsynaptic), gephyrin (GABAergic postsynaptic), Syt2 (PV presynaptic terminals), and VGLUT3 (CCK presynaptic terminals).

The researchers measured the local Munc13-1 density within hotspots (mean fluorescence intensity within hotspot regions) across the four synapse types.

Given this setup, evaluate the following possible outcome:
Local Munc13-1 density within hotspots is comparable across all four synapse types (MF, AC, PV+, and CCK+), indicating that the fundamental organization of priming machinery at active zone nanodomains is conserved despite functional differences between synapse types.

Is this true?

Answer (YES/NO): NO